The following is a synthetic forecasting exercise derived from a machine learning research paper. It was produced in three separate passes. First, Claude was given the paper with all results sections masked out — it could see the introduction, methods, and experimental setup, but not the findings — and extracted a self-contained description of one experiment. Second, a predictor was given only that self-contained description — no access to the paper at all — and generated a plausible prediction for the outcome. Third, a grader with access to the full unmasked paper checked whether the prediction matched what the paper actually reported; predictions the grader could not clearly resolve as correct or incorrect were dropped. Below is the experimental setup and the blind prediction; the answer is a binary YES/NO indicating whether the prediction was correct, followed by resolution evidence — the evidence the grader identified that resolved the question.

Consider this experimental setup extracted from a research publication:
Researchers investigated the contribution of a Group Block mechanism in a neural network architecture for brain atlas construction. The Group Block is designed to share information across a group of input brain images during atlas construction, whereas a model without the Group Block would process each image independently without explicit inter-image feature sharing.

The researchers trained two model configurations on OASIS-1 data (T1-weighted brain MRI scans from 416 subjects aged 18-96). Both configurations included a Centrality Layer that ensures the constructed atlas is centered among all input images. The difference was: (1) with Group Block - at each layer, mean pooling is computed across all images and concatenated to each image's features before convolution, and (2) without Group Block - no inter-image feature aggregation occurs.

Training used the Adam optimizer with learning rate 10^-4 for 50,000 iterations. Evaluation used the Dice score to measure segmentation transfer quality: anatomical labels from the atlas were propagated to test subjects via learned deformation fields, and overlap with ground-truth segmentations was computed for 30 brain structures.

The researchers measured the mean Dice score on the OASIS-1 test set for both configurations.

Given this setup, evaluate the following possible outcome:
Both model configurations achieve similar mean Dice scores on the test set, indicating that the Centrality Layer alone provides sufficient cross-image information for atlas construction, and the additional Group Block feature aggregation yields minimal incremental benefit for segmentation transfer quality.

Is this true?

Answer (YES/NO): NO